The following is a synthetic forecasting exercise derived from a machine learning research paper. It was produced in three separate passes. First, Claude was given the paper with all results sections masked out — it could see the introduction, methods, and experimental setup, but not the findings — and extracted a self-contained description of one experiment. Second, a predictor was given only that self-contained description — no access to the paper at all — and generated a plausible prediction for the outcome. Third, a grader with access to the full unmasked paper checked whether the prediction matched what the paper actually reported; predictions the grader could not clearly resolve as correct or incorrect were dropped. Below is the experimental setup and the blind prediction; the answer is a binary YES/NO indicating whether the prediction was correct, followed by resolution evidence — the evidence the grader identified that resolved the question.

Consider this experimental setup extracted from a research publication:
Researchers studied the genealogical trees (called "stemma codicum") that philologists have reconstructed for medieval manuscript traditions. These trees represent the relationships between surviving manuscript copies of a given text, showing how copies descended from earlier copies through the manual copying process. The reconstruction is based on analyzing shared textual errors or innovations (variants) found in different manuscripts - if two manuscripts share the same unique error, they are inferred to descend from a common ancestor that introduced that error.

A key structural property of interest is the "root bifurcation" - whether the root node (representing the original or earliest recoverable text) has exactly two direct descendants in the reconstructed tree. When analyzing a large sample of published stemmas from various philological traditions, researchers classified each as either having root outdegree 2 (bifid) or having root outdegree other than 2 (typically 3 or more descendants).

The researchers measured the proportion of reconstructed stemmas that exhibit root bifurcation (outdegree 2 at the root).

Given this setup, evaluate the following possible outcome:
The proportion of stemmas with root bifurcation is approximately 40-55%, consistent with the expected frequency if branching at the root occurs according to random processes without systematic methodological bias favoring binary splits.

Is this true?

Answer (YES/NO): NO